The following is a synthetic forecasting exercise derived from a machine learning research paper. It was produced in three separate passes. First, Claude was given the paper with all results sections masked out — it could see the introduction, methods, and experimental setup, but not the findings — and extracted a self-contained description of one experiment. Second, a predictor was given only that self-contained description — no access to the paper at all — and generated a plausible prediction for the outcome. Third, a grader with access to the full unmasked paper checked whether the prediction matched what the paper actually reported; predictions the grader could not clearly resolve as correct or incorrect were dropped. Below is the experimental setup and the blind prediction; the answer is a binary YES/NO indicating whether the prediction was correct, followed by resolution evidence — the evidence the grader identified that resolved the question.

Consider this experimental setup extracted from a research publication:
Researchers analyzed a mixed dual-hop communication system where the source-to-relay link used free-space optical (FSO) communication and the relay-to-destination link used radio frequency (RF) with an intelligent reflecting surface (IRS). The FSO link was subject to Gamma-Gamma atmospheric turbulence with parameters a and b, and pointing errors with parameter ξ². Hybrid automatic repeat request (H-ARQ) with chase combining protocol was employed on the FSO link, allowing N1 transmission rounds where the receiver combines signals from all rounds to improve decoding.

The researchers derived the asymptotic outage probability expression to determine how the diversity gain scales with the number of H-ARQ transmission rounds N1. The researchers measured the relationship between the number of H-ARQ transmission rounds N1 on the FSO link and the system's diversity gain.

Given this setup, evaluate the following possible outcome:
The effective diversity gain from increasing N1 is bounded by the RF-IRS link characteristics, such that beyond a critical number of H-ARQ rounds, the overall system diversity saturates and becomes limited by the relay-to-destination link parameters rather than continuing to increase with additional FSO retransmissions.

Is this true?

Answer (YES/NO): NO